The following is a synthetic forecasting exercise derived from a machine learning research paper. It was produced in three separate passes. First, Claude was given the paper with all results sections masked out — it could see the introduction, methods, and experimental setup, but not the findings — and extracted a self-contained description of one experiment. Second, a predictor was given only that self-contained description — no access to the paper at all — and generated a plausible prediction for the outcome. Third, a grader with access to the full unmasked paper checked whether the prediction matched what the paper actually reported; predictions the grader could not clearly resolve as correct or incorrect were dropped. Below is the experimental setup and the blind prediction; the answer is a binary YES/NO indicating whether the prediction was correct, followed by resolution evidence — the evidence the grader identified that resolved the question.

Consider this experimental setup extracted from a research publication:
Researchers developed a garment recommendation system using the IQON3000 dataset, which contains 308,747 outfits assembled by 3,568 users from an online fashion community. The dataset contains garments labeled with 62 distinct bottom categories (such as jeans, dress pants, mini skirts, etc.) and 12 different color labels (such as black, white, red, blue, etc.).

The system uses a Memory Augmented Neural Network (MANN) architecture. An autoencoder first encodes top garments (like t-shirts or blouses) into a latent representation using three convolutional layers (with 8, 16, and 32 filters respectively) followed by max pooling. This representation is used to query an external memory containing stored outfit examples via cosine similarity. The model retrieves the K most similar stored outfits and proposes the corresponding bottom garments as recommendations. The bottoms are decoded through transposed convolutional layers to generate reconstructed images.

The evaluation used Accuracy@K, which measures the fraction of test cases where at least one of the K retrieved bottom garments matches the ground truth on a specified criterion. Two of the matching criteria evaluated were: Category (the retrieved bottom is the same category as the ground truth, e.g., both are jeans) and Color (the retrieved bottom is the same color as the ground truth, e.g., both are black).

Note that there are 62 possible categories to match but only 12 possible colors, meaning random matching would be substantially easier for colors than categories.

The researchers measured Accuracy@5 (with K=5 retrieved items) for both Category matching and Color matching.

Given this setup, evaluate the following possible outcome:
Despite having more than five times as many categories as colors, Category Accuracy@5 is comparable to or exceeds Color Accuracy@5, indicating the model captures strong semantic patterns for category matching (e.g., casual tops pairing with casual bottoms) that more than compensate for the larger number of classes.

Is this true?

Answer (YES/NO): YES